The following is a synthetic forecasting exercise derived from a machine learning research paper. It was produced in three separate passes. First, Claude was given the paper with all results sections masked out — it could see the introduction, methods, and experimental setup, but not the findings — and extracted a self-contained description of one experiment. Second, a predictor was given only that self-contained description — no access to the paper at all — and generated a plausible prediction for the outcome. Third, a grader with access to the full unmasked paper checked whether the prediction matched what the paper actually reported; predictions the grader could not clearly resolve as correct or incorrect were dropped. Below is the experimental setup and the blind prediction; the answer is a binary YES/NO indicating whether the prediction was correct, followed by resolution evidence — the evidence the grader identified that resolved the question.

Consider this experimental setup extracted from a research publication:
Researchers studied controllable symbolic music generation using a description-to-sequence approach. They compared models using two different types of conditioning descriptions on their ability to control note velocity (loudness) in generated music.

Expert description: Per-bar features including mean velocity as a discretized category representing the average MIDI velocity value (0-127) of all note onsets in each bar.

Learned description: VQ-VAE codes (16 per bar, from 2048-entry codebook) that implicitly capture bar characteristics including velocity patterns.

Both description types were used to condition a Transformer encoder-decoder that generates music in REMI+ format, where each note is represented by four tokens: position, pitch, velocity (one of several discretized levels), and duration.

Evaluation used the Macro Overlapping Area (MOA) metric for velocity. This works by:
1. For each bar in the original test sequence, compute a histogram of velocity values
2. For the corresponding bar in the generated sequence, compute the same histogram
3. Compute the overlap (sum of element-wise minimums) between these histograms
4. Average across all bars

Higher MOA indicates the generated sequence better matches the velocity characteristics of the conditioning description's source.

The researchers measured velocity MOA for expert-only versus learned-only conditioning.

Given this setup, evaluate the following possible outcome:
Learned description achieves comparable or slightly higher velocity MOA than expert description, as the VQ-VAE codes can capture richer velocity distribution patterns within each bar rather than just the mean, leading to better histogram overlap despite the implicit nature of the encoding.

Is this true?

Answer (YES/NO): NO